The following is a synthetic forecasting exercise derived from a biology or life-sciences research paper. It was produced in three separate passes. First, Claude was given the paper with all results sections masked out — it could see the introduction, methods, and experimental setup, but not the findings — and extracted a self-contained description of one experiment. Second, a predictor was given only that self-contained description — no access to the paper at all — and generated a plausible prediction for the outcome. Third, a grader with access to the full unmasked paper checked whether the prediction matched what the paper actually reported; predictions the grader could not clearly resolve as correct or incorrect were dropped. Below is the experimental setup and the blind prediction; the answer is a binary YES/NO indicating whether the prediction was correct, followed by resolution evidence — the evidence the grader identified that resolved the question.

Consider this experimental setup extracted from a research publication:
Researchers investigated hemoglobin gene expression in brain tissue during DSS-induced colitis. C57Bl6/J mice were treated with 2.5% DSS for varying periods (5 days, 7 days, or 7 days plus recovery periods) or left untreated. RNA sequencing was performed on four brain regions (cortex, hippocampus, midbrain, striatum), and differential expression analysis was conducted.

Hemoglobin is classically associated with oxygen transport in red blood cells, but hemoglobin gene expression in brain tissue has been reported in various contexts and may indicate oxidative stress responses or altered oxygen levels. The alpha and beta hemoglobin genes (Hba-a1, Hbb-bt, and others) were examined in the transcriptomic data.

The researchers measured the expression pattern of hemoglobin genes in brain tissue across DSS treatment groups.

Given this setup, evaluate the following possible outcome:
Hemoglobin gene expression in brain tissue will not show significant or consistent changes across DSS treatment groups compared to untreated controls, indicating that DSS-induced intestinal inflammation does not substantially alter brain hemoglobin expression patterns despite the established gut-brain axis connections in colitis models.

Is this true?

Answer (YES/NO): NO